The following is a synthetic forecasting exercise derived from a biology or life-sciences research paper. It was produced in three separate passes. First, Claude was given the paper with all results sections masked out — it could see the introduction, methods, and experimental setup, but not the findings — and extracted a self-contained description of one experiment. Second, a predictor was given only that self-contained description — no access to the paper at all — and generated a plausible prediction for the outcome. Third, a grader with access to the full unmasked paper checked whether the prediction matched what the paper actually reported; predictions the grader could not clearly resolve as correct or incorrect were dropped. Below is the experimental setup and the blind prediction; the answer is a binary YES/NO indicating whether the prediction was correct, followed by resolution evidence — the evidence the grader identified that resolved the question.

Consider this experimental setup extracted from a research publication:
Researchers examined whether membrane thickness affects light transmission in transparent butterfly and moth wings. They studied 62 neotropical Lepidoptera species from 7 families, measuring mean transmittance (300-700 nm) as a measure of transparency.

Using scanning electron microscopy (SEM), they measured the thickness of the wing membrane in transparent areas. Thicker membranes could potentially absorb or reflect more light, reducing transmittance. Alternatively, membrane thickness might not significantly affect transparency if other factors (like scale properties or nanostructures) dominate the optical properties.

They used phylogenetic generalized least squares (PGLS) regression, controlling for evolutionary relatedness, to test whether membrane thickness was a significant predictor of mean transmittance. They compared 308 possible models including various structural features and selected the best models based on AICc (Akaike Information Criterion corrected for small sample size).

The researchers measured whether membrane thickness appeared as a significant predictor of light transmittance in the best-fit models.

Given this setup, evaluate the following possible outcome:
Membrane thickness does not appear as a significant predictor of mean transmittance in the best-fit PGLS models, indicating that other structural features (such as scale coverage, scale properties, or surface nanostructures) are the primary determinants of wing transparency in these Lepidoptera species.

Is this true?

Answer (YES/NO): NO